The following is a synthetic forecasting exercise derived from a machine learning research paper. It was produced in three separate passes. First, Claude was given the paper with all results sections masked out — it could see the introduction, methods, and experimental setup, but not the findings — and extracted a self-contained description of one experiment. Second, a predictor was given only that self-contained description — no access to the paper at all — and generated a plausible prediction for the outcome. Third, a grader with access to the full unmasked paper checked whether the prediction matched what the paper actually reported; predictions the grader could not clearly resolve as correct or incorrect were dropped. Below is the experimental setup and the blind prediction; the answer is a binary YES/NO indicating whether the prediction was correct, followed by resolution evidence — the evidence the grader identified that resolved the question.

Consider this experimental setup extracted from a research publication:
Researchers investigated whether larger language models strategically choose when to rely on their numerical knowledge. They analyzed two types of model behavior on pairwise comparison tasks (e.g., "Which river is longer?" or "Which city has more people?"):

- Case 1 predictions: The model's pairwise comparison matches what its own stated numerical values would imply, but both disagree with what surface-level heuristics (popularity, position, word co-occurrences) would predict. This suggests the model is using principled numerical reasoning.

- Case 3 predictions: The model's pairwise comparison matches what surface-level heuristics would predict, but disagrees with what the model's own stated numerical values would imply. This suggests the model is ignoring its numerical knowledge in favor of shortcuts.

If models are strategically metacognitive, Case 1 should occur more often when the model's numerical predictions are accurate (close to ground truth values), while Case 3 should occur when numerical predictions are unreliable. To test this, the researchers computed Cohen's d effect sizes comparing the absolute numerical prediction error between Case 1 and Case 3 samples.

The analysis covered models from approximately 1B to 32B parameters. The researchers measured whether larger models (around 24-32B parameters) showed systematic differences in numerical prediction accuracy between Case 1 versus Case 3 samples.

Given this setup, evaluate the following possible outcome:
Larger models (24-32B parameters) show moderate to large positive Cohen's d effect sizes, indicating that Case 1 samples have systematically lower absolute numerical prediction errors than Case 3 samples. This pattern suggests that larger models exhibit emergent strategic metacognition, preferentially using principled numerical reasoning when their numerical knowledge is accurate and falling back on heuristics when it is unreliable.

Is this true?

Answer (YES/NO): NO